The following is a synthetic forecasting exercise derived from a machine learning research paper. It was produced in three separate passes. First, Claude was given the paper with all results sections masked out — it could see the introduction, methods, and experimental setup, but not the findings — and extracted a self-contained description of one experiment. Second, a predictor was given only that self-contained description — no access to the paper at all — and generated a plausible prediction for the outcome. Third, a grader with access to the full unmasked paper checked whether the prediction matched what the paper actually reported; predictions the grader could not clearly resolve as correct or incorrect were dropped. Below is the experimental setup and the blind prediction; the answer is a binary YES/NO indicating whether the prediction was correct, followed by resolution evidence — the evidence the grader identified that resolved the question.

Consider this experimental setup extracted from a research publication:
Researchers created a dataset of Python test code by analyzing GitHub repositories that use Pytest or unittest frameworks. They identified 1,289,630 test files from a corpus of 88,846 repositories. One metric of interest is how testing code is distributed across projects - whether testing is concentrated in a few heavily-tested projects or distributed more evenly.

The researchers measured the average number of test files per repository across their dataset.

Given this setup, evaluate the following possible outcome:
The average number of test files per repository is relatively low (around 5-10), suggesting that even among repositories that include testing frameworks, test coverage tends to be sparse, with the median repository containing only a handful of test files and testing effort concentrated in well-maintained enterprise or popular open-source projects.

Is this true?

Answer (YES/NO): NO